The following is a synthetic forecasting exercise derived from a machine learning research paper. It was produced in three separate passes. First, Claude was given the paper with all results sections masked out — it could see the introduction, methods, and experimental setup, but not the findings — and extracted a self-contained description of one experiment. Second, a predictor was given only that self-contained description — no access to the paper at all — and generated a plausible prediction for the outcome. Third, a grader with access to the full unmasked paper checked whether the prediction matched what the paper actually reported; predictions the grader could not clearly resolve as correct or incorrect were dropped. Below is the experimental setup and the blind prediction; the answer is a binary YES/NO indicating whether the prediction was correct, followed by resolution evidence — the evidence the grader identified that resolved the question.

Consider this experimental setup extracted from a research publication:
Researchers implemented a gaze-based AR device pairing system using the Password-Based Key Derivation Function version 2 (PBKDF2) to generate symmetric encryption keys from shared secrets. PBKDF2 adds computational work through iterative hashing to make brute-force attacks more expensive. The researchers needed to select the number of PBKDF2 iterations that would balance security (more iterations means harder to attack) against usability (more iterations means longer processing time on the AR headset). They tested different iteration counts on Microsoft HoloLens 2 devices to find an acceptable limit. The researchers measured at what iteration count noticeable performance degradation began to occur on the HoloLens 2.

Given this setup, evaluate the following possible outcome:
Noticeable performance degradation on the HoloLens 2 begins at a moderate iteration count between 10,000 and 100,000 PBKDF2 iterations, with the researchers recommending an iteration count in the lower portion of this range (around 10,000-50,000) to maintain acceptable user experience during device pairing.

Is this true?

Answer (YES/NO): YES